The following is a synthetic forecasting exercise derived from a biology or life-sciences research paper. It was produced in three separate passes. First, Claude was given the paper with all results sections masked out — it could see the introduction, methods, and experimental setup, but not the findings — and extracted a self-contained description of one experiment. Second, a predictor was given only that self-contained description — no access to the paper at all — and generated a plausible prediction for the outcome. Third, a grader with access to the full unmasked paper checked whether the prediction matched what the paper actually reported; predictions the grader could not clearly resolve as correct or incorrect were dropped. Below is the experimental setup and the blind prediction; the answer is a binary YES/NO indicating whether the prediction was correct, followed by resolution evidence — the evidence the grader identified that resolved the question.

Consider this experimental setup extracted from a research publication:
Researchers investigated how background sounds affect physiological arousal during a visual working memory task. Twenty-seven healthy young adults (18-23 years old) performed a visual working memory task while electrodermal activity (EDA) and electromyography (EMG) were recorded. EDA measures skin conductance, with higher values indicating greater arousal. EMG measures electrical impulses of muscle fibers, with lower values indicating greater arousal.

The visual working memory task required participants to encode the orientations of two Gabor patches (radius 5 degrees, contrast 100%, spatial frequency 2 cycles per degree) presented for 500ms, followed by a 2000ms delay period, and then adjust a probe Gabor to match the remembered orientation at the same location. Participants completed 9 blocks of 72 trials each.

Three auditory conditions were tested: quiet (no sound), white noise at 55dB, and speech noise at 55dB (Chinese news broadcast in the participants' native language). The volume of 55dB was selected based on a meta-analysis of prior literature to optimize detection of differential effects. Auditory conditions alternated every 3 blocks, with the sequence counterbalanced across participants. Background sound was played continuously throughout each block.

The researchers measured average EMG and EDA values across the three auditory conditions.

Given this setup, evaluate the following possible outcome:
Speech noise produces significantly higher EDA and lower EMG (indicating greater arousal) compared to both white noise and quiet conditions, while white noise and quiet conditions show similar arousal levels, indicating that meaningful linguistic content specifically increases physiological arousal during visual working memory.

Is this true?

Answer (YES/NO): NO